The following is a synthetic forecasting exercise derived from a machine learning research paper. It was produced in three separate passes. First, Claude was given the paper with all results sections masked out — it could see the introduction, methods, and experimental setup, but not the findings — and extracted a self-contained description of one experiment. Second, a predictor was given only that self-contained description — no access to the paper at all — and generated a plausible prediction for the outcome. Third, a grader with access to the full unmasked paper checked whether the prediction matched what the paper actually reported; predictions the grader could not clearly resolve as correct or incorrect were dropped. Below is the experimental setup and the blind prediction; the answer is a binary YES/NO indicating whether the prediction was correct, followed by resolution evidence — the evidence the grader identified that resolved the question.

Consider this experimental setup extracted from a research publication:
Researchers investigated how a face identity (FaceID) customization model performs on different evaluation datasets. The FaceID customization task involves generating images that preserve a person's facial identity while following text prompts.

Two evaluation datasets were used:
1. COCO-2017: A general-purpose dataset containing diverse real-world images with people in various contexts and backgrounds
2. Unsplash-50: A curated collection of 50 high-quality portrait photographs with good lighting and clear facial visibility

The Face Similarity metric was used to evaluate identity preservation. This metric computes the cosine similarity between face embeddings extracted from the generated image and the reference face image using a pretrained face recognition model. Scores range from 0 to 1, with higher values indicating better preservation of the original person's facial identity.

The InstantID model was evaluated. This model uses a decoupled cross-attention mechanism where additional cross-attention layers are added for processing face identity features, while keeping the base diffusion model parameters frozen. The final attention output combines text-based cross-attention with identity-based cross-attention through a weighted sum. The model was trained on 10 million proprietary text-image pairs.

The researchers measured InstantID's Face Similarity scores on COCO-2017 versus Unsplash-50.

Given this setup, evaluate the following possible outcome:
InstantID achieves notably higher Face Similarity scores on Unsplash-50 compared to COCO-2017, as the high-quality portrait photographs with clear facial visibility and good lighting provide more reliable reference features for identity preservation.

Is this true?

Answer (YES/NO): NO